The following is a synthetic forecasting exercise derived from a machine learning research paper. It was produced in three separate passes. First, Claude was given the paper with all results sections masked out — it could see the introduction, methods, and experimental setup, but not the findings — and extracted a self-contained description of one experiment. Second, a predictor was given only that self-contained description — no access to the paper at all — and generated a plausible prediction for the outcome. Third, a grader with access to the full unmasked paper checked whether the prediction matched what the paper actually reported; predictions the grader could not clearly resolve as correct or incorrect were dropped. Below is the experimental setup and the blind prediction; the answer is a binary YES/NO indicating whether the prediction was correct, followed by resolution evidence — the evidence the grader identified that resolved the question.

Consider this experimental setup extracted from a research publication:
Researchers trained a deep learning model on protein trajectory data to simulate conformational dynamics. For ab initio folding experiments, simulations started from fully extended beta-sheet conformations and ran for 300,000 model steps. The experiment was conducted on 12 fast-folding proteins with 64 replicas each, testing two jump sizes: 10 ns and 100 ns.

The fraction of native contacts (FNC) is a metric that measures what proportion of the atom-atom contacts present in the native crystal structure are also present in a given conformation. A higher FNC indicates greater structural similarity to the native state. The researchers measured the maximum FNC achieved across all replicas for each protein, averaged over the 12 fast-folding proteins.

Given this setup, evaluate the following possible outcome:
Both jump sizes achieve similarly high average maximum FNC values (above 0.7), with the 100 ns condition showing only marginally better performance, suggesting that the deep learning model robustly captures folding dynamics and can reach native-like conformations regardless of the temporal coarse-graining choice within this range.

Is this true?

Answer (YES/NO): NO